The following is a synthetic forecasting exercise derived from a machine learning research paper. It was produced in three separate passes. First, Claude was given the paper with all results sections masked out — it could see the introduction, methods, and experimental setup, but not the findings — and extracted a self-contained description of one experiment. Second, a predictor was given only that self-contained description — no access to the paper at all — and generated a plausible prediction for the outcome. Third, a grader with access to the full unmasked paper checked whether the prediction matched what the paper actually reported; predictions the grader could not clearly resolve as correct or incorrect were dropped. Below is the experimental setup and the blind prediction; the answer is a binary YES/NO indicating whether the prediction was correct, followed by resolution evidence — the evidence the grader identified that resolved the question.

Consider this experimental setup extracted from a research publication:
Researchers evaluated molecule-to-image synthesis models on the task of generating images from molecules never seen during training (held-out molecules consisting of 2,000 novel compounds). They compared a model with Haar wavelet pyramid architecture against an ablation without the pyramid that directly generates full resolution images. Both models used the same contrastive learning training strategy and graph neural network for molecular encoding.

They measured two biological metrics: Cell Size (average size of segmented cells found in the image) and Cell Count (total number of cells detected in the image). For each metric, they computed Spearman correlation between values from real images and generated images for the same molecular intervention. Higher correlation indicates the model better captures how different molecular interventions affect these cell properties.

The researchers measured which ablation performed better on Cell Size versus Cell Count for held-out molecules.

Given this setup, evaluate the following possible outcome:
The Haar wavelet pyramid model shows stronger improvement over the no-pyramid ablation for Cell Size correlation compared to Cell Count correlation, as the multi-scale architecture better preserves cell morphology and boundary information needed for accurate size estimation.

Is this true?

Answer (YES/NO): NO